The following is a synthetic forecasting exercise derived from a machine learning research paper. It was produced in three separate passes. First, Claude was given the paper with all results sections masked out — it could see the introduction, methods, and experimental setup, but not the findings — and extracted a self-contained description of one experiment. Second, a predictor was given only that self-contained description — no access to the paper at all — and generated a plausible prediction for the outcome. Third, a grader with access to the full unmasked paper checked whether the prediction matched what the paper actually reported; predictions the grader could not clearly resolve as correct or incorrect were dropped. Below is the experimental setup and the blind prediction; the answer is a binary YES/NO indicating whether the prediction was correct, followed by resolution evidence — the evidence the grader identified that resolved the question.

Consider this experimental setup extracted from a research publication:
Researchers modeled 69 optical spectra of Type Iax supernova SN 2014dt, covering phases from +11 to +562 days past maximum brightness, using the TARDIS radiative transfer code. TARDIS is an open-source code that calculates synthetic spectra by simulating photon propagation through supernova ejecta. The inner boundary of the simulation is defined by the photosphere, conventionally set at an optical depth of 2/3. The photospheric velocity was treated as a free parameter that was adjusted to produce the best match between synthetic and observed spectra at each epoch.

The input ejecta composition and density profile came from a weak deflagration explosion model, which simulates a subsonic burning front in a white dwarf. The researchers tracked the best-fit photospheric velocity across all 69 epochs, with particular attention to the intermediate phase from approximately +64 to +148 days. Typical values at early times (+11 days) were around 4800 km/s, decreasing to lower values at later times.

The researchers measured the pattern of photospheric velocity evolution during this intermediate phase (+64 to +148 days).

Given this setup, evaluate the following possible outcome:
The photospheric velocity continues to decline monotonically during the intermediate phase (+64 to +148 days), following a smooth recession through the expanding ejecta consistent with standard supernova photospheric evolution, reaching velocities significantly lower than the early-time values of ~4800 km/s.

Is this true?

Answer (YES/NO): NO